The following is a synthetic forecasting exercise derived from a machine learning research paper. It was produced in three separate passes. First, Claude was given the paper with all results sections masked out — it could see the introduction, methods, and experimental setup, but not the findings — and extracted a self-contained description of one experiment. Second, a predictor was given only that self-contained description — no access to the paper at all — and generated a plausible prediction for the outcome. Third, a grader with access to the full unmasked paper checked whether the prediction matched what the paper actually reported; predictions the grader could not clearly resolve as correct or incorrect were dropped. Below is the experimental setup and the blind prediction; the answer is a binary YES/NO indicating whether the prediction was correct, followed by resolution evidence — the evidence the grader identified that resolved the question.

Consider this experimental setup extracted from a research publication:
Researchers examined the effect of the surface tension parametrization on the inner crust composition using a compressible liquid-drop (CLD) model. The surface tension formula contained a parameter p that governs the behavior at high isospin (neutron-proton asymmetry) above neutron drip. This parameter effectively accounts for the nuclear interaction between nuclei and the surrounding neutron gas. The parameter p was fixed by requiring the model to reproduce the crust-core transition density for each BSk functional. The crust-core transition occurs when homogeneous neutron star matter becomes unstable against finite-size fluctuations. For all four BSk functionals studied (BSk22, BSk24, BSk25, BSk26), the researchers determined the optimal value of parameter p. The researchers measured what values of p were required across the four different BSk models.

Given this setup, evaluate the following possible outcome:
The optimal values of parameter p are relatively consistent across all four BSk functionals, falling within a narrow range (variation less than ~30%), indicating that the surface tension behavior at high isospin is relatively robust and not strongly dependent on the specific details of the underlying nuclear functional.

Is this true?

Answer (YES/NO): YES